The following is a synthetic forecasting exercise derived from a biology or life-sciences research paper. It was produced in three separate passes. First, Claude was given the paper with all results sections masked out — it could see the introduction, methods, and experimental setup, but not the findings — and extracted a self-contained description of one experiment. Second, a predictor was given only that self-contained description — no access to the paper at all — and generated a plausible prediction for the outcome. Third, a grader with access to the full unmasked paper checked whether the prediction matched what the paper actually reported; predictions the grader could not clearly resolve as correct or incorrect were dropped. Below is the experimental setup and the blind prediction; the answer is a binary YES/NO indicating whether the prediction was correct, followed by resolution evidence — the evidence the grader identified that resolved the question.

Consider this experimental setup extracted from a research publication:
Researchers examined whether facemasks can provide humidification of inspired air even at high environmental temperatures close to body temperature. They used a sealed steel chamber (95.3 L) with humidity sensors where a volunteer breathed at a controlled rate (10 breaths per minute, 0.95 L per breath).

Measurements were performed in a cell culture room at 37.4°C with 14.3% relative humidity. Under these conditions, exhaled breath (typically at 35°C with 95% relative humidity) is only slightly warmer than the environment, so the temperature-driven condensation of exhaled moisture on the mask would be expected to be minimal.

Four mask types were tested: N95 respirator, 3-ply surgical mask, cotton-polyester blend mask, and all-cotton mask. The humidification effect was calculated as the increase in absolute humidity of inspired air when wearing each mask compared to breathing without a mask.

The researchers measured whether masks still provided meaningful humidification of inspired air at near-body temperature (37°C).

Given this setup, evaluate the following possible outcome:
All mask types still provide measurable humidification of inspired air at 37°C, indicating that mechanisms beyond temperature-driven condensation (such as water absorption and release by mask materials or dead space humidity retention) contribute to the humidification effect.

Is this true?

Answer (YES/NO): YES